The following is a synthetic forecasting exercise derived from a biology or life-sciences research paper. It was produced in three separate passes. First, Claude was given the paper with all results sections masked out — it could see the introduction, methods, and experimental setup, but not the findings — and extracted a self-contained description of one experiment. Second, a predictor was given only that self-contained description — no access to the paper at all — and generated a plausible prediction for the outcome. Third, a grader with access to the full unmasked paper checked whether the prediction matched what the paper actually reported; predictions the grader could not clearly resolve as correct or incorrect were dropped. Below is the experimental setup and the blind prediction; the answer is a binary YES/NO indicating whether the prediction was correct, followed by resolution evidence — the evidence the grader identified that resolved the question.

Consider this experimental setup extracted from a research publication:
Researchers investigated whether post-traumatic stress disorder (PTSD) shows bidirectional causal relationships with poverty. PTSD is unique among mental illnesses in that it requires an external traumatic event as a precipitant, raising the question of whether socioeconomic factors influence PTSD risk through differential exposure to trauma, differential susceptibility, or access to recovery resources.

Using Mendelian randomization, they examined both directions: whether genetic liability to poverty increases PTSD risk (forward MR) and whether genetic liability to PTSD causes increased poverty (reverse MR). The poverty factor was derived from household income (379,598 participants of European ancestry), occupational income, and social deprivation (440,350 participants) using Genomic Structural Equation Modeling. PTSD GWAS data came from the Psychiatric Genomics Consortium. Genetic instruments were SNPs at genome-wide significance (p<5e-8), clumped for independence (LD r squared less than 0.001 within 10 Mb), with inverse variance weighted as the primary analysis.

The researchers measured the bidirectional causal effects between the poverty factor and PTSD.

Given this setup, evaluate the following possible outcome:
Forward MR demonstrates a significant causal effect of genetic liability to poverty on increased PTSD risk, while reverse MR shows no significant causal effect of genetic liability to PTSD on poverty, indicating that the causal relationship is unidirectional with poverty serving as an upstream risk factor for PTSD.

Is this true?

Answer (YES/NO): YES